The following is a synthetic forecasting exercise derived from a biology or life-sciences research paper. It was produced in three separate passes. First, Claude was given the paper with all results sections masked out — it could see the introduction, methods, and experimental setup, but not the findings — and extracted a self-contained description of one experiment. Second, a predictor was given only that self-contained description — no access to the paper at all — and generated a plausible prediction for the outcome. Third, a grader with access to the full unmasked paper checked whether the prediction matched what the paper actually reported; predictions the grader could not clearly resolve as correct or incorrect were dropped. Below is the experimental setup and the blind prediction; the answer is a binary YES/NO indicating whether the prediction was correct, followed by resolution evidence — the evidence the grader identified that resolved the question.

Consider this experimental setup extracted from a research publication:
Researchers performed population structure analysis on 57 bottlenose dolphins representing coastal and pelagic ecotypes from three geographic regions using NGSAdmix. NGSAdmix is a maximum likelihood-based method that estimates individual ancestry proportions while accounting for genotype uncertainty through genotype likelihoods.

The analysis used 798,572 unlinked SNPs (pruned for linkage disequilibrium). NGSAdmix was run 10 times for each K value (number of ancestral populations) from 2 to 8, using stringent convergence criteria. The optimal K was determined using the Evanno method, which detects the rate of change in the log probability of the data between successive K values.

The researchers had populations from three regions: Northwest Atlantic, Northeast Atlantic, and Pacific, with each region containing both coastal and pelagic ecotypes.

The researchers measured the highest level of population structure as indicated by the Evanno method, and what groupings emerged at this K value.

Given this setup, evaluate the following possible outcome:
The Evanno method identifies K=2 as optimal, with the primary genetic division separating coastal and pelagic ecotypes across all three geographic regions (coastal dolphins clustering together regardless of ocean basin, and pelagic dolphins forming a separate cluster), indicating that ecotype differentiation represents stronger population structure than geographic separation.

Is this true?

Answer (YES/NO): NO